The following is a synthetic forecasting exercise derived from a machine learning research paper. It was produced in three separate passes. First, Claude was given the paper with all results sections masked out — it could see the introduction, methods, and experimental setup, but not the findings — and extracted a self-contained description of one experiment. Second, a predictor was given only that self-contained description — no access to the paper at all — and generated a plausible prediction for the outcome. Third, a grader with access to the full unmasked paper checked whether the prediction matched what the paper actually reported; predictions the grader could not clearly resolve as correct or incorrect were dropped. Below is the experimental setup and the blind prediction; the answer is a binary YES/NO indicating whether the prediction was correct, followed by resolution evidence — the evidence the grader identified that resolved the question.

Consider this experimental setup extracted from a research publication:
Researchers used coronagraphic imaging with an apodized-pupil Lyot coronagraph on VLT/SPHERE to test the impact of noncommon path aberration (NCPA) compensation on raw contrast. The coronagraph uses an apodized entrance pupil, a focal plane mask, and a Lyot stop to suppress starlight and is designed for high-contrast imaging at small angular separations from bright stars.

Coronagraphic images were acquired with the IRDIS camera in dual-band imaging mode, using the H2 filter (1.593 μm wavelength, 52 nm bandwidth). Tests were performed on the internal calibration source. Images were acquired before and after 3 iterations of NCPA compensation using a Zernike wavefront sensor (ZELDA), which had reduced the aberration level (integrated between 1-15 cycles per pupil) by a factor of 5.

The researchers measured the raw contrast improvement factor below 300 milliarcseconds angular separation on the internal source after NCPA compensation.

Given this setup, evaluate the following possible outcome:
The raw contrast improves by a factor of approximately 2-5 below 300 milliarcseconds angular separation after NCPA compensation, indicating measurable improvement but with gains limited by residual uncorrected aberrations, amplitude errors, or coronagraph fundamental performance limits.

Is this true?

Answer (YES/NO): YES